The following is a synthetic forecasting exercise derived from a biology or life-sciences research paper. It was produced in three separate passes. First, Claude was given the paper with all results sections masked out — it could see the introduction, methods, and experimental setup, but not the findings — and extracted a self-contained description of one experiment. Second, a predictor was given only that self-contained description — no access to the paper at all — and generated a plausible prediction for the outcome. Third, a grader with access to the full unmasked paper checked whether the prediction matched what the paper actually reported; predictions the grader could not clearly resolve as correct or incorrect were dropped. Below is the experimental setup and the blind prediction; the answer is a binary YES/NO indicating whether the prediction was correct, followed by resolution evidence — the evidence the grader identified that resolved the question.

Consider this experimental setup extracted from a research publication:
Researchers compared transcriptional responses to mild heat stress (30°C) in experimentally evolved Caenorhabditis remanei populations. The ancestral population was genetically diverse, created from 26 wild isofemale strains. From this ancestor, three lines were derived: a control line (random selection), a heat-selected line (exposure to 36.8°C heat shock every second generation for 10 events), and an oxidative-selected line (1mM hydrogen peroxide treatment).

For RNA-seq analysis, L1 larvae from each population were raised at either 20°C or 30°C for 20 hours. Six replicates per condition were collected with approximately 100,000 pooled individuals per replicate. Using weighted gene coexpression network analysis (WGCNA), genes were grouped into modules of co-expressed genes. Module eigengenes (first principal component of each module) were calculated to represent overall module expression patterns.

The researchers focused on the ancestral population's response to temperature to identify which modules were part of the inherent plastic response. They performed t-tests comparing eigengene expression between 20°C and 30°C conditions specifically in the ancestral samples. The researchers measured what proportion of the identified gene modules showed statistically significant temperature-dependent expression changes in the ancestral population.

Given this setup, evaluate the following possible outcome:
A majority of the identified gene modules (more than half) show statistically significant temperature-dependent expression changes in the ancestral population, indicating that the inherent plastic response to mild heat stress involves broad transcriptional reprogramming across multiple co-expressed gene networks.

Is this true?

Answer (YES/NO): NO